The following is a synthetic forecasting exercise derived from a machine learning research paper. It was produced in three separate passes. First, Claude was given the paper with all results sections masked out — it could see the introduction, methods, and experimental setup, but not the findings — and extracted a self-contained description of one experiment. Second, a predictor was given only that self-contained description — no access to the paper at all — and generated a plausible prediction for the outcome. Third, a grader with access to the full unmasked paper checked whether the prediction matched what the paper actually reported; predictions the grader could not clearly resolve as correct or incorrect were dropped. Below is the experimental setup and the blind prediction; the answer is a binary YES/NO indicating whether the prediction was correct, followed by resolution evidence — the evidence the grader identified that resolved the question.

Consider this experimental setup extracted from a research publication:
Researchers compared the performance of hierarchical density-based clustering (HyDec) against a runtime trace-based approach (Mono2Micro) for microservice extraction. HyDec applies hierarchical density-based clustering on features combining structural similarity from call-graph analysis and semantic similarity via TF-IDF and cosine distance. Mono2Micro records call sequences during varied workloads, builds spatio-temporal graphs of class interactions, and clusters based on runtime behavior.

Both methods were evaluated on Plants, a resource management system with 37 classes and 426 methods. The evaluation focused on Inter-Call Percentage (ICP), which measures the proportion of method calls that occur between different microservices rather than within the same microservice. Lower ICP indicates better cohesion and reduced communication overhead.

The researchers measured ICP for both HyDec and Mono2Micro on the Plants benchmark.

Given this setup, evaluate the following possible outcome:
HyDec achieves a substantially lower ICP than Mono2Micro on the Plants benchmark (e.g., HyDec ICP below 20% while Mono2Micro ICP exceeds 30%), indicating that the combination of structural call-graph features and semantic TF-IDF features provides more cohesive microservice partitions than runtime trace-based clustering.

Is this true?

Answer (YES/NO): NO